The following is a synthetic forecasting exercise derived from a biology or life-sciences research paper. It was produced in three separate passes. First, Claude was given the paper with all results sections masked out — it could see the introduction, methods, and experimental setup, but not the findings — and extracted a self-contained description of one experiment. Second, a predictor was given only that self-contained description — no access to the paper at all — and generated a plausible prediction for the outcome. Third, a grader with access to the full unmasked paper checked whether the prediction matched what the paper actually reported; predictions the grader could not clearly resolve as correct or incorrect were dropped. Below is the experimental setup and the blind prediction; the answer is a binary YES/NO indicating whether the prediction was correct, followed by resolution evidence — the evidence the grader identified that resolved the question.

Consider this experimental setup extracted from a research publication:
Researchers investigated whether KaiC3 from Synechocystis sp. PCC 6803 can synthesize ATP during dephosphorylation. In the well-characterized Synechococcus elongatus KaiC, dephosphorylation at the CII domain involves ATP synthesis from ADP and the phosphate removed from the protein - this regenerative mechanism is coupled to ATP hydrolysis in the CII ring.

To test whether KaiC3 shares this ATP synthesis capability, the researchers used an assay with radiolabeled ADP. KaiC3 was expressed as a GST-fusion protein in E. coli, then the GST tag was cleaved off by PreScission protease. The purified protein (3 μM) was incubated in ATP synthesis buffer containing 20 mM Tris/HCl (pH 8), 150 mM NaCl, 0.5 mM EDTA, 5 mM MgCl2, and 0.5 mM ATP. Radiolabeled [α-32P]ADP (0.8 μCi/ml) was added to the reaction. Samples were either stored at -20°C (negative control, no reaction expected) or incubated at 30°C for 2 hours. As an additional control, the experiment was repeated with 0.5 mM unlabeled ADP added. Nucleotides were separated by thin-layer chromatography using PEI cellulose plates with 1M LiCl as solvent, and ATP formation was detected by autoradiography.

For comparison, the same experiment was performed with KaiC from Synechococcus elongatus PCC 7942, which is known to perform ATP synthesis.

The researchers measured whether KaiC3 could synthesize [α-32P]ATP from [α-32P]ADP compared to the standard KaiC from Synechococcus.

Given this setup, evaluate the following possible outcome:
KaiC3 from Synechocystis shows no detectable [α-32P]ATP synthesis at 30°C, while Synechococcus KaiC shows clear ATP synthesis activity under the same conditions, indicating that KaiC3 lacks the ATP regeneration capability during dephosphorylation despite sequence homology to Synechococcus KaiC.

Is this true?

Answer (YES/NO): NO